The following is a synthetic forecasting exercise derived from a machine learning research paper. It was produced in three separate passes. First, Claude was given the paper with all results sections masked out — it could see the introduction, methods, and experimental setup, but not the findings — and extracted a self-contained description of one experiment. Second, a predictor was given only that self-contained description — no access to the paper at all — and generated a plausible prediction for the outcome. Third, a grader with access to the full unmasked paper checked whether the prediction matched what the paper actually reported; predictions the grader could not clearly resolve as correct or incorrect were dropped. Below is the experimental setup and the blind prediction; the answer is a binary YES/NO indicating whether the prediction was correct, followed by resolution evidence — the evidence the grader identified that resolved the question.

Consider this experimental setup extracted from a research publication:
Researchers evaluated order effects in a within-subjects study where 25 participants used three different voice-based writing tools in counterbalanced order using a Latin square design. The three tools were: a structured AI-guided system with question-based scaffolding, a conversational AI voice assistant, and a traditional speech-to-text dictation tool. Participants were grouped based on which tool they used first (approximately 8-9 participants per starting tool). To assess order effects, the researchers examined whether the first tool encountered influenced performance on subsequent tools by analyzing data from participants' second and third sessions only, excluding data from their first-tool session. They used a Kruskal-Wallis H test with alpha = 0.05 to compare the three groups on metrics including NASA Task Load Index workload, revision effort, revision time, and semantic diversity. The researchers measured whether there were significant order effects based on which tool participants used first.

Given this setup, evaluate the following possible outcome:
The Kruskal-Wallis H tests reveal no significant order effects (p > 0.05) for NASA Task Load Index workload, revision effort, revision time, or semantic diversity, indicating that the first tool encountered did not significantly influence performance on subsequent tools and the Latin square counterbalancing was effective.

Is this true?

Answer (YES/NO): NO